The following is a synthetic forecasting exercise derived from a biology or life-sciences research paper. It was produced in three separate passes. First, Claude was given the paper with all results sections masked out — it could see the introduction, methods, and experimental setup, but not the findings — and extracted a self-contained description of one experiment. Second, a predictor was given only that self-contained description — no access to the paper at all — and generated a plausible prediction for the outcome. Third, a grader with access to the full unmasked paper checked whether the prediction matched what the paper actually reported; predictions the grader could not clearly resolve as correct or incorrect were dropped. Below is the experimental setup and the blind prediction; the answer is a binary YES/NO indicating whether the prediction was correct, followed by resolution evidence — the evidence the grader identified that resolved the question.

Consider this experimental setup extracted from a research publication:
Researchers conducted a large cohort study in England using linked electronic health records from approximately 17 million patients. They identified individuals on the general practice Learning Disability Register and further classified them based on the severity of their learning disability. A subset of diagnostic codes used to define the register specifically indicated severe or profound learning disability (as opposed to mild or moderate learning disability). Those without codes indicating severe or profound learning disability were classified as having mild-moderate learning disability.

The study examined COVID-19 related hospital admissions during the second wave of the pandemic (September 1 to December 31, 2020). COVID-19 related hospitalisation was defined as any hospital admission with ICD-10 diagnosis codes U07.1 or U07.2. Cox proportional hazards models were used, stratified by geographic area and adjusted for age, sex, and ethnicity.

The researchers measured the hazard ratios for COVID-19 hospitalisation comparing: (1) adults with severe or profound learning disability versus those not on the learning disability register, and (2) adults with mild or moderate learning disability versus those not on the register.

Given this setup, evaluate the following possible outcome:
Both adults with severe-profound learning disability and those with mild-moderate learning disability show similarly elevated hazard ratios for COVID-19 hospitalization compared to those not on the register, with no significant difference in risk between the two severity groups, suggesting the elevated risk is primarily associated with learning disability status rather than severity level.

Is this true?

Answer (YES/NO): NO